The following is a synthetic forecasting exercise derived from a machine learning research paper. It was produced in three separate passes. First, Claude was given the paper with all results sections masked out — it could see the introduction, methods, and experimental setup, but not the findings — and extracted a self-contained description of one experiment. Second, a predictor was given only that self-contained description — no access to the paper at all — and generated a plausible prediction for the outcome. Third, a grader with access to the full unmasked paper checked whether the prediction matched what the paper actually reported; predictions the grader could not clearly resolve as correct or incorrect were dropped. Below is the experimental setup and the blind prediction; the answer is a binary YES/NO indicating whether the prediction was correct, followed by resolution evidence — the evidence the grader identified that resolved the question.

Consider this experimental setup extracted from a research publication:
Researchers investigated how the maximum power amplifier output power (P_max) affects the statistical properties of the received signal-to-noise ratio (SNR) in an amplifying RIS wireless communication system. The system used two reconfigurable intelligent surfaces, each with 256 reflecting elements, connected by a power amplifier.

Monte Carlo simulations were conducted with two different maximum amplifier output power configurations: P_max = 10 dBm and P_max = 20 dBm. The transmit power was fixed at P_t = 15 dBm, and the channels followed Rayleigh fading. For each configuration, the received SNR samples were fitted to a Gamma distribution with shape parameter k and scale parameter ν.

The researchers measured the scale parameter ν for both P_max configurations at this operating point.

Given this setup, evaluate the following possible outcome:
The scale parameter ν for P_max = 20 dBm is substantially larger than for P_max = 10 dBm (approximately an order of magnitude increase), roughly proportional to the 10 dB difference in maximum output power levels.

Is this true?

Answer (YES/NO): NO